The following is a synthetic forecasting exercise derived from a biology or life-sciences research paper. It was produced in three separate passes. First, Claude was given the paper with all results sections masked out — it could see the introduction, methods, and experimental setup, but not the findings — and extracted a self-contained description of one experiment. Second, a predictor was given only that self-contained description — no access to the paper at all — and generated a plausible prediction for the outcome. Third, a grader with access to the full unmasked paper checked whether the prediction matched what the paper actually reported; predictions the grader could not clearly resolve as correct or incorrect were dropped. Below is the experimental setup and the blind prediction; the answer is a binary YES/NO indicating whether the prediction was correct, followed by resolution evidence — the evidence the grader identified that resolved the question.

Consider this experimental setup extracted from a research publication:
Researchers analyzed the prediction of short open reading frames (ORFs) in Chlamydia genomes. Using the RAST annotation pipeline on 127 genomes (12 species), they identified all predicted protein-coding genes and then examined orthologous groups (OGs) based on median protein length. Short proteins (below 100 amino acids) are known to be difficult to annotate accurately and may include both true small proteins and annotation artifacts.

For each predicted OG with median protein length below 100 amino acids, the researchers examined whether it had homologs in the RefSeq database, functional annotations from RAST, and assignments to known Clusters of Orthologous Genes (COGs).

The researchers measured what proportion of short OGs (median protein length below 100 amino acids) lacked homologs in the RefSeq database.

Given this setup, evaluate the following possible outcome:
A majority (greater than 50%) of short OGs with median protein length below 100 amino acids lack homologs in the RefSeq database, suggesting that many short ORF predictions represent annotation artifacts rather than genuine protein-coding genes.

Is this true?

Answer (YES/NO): NO